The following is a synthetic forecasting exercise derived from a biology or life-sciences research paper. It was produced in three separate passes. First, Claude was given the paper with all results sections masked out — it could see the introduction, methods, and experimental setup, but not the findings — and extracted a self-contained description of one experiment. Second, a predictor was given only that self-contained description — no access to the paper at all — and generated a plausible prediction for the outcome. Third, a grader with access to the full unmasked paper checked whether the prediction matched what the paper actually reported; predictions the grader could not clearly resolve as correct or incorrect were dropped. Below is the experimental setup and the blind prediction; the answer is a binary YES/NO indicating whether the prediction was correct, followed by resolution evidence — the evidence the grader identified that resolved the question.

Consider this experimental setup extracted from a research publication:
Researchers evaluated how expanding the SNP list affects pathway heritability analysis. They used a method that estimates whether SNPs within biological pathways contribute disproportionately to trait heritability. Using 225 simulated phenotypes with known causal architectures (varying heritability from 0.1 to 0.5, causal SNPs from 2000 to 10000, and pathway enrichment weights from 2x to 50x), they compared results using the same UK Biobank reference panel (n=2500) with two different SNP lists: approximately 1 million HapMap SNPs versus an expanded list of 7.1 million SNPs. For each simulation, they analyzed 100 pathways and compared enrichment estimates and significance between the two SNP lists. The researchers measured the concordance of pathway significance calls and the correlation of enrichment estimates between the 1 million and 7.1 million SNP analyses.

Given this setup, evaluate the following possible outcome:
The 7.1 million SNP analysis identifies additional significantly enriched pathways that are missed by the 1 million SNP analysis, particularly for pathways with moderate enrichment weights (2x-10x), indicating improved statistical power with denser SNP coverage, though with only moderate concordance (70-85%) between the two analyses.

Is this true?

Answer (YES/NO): NO